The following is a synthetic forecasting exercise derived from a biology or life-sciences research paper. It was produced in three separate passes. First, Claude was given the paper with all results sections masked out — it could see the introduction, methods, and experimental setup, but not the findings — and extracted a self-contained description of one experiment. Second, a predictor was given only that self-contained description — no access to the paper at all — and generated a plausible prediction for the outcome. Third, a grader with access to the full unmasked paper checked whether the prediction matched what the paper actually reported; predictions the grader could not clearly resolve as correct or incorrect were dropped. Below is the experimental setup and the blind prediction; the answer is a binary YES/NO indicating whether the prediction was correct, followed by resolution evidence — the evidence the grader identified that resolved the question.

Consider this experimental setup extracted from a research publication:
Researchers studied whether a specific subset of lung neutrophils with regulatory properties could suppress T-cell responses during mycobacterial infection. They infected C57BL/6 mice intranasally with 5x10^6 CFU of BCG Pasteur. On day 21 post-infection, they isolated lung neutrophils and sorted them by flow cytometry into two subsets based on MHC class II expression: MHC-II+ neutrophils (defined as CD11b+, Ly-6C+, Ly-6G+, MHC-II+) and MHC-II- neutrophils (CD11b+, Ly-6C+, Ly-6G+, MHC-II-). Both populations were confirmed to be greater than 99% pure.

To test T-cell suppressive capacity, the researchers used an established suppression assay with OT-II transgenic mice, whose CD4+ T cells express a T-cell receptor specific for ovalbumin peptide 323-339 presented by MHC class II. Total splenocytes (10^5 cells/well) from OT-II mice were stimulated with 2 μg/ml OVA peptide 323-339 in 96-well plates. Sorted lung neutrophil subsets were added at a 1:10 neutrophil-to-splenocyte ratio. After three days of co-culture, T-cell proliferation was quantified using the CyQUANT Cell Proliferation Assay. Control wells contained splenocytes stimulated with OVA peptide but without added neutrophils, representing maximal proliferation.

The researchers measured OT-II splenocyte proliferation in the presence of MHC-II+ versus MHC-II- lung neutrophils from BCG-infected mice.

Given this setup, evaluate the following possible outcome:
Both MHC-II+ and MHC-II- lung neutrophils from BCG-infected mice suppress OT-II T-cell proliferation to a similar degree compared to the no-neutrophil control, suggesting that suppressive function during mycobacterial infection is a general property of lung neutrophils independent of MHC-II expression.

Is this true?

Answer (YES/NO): NO